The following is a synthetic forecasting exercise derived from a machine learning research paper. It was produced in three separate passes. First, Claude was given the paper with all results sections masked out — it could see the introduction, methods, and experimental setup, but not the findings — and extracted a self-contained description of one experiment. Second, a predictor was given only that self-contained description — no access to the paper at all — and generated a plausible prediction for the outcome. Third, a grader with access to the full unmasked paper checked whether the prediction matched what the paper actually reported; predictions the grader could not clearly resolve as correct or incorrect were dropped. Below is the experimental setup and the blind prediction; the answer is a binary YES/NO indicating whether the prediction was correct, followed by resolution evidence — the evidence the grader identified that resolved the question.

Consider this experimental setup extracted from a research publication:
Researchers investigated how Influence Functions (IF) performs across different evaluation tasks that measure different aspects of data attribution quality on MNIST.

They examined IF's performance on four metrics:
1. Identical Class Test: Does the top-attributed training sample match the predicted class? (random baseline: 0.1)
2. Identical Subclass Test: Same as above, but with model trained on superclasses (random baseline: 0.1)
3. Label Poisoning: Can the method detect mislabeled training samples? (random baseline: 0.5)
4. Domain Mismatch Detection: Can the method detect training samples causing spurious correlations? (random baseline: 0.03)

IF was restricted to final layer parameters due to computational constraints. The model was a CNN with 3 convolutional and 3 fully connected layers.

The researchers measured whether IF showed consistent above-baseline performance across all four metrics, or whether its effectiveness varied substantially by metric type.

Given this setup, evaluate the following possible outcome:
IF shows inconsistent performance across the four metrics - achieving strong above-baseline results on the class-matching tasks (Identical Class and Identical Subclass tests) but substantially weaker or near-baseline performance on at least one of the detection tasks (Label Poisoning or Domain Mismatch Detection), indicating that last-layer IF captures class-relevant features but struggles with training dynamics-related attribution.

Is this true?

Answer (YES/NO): NO